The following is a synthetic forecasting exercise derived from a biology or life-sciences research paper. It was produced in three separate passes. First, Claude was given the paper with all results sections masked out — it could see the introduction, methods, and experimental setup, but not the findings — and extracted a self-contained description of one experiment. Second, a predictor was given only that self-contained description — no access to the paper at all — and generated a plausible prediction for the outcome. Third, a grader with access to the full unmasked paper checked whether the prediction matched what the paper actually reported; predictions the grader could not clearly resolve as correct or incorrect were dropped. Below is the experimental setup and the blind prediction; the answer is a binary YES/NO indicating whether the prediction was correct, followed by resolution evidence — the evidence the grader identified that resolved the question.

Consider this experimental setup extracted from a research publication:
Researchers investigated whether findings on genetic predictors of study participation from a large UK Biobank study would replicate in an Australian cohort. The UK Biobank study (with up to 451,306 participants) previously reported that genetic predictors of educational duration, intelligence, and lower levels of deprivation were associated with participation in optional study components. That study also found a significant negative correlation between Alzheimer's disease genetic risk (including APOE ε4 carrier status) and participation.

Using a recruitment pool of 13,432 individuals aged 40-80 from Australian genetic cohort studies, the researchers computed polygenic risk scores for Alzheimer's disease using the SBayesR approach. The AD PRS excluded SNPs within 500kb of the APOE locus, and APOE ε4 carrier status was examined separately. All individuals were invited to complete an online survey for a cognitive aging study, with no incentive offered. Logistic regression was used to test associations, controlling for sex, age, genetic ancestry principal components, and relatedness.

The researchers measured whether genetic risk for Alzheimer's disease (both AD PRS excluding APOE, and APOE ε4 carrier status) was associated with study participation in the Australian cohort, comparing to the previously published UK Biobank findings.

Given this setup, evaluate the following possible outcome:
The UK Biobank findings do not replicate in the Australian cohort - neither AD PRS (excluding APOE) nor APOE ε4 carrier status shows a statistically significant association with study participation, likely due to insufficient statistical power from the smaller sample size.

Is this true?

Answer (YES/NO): YES